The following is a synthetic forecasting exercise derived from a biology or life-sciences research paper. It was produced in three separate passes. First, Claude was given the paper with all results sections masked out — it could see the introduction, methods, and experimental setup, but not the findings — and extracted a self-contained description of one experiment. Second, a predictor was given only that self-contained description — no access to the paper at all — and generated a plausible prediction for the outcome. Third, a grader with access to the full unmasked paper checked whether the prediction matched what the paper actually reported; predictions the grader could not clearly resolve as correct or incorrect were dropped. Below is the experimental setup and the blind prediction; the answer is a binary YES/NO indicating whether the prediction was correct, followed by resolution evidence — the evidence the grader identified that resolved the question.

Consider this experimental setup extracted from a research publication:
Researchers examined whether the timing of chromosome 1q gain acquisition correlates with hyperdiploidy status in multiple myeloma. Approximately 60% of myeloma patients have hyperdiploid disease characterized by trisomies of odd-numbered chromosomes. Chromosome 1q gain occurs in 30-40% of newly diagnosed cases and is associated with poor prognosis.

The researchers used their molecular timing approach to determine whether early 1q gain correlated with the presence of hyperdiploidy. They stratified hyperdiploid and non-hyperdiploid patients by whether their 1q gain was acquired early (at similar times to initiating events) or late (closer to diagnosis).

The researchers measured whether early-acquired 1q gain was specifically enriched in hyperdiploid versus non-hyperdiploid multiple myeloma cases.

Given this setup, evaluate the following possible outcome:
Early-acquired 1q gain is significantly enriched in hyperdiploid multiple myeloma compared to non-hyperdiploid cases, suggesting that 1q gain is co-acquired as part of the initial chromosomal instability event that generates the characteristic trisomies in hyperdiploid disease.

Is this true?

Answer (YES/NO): NO